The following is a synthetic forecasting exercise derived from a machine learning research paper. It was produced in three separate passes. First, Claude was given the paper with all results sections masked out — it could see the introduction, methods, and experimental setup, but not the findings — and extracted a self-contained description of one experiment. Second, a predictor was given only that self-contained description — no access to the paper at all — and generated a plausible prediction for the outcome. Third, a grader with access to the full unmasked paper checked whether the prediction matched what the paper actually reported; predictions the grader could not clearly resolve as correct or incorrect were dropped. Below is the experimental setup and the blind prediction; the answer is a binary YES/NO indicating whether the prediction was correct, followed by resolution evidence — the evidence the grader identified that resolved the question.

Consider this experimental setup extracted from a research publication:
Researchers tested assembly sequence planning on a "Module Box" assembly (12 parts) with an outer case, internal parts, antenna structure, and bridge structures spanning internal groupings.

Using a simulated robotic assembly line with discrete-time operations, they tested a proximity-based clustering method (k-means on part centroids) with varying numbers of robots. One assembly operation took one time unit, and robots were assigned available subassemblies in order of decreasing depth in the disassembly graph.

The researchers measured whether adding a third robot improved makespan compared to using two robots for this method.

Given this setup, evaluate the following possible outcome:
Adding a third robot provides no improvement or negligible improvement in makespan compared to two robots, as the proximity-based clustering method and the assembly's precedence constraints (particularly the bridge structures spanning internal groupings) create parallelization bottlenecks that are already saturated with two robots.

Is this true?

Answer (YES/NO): NO